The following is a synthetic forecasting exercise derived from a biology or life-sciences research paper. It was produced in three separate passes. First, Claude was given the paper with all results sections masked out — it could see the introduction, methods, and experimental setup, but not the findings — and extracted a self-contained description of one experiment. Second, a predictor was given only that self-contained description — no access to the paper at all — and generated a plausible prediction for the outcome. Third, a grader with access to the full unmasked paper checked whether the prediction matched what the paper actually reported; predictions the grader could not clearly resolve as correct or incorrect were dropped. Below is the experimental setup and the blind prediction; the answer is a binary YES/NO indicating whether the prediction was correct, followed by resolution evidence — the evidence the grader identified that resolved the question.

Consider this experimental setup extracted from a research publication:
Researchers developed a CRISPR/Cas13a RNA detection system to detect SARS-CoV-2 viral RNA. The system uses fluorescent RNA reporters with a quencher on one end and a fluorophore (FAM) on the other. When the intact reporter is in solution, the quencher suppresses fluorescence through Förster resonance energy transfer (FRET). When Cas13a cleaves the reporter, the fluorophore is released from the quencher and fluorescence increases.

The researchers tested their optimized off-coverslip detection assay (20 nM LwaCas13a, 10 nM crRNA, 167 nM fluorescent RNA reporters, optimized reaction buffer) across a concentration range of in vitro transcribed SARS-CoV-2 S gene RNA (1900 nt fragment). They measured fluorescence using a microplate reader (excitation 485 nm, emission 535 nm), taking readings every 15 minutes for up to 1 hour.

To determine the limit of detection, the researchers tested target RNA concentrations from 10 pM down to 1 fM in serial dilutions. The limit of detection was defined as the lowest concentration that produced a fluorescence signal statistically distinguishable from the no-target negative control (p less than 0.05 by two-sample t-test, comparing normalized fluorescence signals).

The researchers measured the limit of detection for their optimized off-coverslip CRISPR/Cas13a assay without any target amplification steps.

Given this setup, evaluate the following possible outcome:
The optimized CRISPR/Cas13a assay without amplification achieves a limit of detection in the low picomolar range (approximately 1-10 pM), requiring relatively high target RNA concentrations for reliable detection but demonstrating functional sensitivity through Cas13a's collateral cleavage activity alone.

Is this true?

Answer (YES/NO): YES